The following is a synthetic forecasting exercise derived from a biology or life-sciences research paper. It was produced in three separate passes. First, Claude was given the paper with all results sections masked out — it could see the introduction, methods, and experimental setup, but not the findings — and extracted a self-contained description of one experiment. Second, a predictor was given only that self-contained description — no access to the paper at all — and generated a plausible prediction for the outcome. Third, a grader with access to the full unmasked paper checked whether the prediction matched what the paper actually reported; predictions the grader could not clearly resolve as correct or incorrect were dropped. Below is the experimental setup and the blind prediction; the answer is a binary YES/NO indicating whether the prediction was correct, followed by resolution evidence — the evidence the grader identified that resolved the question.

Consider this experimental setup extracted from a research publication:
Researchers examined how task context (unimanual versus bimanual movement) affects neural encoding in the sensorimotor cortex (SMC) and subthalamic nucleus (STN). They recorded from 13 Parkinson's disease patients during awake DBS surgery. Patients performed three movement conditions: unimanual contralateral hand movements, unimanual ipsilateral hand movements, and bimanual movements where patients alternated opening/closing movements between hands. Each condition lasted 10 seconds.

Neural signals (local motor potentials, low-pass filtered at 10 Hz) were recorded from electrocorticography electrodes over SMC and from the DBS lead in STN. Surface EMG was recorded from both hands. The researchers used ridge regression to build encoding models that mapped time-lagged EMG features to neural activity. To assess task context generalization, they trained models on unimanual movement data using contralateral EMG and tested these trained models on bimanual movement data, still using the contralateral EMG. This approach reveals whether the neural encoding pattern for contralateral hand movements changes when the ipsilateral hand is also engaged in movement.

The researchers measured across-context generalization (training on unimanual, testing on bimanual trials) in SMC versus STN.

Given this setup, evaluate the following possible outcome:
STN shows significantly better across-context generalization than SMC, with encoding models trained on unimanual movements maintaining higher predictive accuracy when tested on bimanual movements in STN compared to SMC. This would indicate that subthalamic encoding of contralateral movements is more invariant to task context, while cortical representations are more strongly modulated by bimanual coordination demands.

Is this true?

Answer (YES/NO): NO